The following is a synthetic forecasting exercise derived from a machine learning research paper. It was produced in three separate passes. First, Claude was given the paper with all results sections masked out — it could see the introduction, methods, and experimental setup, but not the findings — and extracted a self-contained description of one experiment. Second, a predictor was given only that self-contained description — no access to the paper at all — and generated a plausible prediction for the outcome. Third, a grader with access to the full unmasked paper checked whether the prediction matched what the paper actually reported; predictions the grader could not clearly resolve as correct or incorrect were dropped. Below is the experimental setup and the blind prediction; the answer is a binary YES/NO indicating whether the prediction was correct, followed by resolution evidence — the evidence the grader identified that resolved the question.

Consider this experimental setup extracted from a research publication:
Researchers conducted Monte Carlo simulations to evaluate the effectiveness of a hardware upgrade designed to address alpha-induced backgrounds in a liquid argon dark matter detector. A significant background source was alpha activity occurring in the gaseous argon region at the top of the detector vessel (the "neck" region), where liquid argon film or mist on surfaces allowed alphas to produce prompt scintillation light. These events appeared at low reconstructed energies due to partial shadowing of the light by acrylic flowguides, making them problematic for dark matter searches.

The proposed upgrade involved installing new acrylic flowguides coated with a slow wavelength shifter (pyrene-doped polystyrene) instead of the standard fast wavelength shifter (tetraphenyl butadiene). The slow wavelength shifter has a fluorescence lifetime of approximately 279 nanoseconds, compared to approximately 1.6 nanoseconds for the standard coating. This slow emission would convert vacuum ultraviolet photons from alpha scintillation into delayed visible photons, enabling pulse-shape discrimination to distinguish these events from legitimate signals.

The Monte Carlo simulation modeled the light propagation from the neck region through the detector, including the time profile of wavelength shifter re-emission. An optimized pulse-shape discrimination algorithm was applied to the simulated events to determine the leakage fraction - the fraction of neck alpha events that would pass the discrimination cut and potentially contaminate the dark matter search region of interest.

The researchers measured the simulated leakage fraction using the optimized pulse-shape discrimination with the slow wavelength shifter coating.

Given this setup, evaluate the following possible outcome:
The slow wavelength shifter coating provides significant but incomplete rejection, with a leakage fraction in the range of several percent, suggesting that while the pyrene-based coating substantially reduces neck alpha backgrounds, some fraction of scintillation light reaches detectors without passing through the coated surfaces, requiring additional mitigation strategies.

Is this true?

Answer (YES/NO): NO